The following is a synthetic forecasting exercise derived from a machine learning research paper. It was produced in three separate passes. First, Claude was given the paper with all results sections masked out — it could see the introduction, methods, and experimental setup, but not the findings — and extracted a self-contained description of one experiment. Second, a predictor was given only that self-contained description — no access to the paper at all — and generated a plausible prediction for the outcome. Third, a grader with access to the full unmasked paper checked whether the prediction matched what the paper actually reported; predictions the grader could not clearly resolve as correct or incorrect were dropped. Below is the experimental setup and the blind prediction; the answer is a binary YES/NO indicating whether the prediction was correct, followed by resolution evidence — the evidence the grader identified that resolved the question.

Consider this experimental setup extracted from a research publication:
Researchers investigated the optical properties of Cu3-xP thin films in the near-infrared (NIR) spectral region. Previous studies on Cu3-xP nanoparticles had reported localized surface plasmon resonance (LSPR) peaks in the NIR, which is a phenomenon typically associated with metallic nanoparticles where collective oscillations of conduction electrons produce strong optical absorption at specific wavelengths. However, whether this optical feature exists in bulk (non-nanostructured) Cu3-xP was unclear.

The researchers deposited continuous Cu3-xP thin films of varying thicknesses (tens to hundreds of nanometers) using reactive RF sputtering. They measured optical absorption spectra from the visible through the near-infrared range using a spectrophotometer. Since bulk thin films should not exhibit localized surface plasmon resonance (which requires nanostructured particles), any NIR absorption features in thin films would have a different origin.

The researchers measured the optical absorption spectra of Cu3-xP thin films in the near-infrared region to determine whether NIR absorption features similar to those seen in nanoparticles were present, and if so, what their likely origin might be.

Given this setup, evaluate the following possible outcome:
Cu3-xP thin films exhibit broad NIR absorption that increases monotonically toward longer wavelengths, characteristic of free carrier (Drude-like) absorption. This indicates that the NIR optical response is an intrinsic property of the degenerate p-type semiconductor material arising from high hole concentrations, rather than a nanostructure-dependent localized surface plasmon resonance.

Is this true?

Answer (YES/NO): NO